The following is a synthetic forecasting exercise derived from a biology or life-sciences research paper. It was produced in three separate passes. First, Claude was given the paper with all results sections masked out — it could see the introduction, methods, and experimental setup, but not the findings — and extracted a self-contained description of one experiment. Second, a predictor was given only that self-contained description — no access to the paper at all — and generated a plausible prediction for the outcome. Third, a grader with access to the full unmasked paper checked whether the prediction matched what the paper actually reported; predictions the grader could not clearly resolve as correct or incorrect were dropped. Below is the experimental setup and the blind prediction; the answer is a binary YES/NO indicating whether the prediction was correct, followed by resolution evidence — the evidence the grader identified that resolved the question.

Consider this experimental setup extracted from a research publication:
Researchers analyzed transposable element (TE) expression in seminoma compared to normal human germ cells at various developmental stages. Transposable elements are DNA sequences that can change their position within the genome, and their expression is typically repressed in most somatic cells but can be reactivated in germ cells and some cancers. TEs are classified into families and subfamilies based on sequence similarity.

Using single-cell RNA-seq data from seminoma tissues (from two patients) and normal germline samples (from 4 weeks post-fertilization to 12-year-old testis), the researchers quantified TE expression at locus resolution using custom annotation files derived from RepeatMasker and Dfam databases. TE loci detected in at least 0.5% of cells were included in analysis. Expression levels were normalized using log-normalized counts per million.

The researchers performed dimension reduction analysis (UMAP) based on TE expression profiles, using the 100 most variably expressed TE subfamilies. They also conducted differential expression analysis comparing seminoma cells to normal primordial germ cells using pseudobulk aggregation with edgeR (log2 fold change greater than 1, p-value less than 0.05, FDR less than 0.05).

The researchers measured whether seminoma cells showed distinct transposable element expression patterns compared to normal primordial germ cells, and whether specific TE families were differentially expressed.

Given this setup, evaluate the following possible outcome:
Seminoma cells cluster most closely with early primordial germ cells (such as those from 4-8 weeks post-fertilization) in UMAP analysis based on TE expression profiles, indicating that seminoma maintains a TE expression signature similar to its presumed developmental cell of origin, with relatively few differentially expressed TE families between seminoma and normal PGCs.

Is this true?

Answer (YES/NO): NO